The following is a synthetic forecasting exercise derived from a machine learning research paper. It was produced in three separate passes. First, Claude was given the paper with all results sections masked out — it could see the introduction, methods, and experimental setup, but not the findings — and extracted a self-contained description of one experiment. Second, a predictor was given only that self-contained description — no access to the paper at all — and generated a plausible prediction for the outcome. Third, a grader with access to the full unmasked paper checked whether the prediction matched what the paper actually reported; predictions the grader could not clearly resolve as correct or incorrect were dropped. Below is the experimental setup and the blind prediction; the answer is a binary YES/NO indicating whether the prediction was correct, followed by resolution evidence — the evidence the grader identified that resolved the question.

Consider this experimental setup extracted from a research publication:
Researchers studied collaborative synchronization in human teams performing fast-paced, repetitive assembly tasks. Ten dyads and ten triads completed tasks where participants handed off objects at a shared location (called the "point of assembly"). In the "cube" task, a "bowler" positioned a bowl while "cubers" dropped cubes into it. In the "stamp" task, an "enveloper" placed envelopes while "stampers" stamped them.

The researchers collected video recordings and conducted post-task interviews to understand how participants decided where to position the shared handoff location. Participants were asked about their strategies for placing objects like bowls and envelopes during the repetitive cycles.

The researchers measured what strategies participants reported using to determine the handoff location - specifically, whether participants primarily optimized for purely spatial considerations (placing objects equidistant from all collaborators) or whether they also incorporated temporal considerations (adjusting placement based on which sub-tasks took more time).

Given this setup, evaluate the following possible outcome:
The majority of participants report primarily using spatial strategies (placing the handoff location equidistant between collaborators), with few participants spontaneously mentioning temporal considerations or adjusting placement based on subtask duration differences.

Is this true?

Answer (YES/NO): YES